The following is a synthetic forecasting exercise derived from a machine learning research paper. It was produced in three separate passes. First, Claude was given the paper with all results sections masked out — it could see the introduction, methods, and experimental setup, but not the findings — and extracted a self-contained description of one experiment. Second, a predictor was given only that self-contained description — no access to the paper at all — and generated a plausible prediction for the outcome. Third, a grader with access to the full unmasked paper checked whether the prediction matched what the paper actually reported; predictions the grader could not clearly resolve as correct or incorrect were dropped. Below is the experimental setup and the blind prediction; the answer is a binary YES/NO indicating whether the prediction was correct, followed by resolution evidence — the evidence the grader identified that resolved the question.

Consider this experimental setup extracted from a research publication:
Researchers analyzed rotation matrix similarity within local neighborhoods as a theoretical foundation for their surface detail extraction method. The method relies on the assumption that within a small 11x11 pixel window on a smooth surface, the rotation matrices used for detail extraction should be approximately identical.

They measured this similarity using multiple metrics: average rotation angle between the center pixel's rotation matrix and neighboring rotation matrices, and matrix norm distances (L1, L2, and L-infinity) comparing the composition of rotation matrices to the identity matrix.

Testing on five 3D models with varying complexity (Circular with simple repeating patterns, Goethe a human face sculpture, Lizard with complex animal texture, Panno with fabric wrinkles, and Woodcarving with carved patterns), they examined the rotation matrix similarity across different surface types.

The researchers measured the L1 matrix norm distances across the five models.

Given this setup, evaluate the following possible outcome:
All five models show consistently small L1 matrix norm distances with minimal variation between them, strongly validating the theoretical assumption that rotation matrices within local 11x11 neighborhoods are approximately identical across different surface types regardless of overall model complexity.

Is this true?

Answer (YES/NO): NO